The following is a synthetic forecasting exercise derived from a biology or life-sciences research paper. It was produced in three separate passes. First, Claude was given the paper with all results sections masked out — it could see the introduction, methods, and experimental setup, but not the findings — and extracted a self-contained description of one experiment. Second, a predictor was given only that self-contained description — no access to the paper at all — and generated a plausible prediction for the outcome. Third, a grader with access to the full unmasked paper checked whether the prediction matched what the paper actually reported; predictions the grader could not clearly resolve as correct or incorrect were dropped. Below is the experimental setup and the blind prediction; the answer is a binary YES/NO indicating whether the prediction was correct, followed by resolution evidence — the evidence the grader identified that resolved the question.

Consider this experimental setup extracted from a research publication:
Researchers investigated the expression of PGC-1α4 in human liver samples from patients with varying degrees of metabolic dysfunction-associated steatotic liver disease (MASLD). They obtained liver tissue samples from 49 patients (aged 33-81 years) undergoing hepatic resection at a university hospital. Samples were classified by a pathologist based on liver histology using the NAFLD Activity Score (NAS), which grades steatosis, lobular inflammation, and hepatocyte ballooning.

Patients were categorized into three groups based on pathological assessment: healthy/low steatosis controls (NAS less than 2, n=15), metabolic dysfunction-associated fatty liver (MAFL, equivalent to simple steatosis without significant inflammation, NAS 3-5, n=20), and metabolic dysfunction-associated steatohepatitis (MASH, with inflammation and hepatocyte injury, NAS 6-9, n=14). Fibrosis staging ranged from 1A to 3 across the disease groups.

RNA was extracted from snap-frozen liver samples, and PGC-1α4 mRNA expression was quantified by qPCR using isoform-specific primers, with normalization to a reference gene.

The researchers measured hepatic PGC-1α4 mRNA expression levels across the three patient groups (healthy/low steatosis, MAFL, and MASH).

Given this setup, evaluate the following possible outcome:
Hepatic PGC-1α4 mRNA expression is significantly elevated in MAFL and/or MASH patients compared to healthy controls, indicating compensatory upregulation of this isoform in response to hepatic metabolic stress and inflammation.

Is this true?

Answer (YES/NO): YES